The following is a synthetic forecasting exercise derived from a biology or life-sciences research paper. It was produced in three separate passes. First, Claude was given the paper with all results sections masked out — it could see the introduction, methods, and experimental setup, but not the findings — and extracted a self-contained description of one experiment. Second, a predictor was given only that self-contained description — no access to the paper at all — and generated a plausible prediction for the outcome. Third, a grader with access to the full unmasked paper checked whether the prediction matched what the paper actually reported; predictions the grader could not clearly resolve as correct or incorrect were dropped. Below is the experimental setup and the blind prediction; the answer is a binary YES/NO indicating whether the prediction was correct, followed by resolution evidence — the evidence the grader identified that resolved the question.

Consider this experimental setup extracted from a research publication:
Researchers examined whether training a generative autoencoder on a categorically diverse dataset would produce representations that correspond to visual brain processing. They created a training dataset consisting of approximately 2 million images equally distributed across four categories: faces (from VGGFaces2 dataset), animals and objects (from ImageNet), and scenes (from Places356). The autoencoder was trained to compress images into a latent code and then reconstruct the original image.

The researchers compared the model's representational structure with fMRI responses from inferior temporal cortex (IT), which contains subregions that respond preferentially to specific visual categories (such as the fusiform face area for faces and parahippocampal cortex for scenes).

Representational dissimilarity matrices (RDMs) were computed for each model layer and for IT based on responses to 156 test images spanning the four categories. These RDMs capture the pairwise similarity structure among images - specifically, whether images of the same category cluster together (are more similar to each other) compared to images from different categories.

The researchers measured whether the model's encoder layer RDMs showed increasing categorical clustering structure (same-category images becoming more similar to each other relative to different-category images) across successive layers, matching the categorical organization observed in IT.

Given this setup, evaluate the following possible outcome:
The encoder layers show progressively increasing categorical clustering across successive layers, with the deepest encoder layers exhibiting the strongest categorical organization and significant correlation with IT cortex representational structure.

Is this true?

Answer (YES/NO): YES